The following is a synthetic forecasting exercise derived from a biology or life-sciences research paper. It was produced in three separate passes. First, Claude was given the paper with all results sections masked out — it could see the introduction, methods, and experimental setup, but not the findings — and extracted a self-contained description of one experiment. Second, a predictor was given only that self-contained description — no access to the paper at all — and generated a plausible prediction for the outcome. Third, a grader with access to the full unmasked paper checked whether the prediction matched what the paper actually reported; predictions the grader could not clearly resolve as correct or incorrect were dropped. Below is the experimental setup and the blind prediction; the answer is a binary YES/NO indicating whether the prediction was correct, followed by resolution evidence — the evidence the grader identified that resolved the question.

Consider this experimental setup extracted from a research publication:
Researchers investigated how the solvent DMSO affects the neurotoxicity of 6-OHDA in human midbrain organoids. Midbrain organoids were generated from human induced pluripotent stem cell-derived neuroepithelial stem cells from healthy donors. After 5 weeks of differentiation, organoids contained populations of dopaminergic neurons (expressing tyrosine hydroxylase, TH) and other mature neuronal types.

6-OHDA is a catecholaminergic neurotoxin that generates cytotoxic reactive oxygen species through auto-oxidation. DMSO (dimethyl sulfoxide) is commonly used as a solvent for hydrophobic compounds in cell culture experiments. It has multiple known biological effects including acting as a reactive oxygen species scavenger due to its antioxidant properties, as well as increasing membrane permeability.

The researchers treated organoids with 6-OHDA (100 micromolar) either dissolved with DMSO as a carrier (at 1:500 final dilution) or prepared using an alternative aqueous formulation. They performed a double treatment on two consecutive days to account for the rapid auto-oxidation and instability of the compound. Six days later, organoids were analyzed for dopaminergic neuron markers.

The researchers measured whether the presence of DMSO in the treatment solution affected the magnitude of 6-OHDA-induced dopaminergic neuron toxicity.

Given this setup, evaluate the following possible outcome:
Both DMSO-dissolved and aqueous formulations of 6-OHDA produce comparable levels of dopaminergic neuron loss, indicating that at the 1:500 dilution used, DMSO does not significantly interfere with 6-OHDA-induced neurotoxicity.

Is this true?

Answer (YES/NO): NO